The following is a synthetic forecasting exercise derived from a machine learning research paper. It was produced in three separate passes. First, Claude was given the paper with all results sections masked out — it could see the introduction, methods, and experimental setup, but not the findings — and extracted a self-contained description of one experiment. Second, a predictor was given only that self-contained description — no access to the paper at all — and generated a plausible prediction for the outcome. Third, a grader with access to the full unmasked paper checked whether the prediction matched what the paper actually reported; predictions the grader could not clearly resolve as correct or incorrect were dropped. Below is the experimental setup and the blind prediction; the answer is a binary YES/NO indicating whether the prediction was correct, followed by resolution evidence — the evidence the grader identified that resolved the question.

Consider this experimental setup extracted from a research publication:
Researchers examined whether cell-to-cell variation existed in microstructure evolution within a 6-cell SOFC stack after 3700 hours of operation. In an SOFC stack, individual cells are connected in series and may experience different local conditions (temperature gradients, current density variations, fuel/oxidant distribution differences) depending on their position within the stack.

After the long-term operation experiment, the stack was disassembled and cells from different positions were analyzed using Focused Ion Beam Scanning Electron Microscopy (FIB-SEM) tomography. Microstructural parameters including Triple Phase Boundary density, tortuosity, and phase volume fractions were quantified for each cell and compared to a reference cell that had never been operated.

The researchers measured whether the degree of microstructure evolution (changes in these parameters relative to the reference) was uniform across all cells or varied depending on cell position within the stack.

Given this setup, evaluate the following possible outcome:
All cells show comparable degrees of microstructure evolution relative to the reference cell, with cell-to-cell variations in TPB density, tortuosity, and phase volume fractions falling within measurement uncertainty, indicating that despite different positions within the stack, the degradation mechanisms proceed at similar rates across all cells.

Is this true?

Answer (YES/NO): NO